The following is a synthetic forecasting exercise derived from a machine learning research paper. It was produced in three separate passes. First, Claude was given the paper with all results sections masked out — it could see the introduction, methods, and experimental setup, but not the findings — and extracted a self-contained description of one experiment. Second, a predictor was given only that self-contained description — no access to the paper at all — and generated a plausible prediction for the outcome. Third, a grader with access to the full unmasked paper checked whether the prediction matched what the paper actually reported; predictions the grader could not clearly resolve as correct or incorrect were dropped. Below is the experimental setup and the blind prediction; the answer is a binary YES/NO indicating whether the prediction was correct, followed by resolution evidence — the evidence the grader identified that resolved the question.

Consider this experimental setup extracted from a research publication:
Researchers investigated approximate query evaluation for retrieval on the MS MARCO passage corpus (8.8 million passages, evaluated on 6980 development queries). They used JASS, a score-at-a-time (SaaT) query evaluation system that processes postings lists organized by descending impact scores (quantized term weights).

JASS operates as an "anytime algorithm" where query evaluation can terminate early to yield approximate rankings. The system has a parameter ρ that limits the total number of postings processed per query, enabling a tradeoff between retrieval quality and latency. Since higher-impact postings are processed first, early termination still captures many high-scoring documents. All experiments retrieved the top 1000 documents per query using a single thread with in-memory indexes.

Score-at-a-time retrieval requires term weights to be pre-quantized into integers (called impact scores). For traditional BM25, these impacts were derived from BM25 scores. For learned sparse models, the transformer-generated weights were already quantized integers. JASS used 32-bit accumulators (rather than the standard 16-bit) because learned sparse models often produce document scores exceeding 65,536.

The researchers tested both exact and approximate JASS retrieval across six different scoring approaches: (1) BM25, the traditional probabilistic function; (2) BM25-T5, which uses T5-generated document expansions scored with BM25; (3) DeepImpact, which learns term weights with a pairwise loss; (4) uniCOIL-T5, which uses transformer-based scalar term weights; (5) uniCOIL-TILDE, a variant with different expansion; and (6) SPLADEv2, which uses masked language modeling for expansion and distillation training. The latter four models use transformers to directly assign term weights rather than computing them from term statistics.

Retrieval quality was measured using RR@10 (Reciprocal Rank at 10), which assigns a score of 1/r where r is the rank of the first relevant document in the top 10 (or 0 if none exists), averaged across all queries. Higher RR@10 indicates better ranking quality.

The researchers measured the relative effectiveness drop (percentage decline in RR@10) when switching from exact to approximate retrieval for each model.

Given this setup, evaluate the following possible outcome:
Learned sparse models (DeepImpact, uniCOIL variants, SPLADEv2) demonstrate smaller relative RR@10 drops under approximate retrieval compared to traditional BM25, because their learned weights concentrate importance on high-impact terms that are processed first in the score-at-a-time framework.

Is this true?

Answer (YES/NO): NO